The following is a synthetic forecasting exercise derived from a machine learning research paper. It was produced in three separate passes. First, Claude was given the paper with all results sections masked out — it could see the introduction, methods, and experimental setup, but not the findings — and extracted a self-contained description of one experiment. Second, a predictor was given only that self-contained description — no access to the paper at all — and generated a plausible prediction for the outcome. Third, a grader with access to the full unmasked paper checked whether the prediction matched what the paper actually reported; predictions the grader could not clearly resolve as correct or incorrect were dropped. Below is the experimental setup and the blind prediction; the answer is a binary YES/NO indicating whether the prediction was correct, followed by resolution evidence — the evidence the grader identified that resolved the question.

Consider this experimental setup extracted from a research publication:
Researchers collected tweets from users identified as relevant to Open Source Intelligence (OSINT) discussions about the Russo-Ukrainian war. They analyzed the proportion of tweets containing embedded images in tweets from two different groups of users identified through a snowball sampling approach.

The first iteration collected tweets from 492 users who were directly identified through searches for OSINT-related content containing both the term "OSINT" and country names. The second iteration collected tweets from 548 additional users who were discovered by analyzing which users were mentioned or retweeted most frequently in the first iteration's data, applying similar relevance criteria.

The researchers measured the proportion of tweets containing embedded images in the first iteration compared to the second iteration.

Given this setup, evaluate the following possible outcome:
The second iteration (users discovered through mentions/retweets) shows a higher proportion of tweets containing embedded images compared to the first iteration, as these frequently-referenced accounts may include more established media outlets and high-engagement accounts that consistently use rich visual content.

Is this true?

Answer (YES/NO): YES